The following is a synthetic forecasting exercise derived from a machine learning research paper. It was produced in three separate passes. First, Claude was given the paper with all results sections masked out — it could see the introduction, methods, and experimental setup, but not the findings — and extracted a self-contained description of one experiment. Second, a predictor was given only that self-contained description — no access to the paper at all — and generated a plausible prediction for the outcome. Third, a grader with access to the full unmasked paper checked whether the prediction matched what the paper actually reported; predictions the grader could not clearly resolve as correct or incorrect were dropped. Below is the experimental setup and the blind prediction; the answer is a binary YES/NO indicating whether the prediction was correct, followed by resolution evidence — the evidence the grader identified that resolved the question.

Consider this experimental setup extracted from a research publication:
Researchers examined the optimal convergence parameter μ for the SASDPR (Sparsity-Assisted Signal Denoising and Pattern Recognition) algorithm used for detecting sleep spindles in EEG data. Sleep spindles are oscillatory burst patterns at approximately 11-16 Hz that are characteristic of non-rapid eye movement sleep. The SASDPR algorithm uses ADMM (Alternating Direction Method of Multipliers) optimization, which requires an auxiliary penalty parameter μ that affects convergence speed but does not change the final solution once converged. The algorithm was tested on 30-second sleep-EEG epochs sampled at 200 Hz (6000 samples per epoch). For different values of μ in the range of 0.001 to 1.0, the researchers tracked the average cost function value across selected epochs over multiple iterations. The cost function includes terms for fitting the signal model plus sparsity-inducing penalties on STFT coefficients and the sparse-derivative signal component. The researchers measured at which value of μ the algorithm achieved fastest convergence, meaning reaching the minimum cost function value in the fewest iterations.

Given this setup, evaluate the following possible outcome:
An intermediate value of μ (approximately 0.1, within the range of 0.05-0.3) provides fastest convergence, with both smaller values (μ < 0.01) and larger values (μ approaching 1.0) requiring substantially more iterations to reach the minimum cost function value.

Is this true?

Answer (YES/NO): YES